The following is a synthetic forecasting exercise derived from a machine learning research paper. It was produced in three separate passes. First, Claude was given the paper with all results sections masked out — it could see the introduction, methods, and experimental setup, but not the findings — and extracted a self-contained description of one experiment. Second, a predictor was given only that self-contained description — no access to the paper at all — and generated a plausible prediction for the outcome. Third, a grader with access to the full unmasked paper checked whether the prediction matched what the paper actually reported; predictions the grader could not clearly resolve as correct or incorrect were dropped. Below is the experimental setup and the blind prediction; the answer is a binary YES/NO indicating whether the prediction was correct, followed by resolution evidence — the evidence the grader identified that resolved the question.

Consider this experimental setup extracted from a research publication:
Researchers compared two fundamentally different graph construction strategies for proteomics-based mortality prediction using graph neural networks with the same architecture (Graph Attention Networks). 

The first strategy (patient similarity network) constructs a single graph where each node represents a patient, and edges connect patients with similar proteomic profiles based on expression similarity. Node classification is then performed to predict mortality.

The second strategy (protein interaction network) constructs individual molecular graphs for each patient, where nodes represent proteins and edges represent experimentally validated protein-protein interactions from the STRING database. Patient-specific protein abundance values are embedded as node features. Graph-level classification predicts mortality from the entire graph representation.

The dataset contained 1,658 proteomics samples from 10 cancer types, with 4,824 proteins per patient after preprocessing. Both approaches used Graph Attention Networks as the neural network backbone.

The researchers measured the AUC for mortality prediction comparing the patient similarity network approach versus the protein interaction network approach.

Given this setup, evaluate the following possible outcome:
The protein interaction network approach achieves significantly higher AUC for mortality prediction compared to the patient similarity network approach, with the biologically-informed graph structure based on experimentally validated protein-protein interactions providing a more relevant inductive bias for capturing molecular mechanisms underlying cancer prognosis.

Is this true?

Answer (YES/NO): YES